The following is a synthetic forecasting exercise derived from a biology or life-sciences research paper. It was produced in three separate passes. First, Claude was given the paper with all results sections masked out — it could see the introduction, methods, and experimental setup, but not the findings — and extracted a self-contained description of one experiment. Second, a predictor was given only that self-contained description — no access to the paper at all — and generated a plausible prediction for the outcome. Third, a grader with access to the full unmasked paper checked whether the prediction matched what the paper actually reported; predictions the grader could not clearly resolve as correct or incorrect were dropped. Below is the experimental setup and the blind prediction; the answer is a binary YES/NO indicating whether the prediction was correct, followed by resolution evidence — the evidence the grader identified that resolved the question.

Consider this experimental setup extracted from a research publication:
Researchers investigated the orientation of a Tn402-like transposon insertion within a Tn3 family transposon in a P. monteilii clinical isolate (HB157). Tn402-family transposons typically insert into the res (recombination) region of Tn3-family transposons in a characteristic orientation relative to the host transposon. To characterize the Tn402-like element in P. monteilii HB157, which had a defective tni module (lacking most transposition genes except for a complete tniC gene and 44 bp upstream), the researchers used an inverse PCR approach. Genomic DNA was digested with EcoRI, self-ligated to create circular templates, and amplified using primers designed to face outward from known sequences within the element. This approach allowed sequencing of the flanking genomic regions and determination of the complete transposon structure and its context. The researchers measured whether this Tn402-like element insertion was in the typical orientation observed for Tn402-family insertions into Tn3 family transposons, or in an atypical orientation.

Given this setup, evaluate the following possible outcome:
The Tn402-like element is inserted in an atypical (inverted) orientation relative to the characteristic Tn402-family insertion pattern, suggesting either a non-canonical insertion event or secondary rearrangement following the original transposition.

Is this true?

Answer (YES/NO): YES